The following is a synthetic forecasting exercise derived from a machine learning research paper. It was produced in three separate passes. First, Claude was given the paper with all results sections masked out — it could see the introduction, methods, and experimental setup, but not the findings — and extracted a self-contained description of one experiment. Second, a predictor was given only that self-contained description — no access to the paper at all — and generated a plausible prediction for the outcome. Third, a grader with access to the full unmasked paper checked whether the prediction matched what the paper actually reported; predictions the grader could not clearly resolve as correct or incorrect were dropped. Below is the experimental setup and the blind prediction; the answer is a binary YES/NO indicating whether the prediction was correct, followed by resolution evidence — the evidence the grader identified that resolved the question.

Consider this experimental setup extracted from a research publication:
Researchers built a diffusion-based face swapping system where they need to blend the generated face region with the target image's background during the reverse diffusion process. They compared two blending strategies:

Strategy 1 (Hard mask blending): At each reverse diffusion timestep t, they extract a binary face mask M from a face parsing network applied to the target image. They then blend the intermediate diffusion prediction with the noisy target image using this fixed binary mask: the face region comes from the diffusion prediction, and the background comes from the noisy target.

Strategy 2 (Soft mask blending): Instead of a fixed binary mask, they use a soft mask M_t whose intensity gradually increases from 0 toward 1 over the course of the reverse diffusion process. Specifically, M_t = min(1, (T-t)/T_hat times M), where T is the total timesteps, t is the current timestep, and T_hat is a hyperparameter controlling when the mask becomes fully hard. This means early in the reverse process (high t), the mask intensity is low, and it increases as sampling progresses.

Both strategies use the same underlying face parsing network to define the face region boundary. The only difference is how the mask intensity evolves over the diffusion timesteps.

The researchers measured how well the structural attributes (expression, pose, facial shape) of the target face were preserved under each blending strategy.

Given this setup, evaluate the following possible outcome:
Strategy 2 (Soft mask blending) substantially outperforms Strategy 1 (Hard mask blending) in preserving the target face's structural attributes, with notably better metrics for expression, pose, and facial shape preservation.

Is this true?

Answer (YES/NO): NO